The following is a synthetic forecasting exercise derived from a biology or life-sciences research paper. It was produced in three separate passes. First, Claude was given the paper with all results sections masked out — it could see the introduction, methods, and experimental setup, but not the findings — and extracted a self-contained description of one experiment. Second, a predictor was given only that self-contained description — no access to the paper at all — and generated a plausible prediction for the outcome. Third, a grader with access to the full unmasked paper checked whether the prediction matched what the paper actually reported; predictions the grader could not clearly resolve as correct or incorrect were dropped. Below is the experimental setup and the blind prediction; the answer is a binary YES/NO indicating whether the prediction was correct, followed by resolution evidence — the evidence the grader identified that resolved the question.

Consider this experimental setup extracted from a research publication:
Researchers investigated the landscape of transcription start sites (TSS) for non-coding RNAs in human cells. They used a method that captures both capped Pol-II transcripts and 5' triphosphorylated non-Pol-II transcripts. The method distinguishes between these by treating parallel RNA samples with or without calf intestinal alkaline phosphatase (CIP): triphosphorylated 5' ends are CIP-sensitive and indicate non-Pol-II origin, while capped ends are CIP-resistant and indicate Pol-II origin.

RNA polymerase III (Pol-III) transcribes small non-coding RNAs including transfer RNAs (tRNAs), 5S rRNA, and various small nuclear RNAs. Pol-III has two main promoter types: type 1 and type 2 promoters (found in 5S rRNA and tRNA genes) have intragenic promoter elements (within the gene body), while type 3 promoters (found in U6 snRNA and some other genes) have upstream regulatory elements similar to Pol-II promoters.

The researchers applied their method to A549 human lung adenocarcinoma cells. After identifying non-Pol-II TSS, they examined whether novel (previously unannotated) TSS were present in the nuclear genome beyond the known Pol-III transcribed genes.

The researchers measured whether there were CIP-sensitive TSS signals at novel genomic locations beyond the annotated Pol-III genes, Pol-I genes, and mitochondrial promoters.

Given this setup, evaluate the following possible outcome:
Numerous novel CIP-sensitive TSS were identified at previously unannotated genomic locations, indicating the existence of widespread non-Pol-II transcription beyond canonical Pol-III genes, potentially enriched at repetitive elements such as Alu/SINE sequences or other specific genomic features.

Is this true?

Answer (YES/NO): YES